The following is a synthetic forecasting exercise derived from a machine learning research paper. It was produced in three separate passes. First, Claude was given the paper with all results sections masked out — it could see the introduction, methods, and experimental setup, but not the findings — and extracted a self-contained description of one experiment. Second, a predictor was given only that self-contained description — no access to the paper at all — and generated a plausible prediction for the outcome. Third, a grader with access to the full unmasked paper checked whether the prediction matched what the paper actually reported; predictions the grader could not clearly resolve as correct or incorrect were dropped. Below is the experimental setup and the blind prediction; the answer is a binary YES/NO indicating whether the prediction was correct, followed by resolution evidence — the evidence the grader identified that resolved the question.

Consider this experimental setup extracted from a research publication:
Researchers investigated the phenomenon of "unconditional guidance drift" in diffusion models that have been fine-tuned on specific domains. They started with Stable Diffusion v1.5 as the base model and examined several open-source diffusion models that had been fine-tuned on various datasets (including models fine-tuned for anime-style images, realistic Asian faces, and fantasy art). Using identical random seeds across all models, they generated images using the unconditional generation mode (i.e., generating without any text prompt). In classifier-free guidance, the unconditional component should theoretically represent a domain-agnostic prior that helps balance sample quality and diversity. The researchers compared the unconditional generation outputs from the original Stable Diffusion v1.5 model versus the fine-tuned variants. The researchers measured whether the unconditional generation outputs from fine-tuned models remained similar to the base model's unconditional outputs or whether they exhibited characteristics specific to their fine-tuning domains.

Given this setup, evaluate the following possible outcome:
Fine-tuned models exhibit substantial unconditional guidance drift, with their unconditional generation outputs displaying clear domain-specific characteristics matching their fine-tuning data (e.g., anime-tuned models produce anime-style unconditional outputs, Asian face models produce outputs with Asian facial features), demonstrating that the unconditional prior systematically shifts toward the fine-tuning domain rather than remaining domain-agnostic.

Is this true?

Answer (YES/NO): YES